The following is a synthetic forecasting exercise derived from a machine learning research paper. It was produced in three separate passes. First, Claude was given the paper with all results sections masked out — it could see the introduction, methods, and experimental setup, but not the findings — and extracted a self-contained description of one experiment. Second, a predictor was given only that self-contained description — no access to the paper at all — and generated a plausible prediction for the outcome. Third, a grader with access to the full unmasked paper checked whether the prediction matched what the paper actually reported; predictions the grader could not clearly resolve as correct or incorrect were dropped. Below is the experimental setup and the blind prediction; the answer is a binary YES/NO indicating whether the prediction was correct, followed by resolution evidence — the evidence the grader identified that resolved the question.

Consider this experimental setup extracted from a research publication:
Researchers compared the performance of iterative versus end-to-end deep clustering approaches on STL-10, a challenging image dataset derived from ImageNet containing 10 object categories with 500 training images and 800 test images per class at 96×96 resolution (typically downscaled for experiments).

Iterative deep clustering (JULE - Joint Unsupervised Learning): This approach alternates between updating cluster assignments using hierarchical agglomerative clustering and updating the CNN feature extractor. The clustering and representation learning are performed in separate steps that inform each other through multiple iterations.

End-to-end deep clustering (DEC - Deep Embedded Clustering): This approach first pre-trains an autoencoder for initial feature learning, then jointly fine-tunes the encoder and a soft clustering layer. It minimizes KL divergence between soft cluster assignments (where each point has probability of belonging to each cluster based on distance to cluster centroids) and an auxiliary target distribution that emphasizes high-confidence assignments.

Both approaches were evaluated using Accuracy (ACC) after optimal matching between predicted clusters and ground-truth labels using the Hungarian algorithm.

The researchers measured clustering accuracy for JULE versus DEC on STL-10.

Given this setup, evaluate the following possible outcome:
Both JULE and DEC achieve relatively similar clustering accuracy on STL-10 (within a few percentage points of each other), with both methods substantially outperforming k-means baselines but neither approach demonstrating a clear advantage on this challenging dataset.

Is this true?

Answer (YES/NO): NO